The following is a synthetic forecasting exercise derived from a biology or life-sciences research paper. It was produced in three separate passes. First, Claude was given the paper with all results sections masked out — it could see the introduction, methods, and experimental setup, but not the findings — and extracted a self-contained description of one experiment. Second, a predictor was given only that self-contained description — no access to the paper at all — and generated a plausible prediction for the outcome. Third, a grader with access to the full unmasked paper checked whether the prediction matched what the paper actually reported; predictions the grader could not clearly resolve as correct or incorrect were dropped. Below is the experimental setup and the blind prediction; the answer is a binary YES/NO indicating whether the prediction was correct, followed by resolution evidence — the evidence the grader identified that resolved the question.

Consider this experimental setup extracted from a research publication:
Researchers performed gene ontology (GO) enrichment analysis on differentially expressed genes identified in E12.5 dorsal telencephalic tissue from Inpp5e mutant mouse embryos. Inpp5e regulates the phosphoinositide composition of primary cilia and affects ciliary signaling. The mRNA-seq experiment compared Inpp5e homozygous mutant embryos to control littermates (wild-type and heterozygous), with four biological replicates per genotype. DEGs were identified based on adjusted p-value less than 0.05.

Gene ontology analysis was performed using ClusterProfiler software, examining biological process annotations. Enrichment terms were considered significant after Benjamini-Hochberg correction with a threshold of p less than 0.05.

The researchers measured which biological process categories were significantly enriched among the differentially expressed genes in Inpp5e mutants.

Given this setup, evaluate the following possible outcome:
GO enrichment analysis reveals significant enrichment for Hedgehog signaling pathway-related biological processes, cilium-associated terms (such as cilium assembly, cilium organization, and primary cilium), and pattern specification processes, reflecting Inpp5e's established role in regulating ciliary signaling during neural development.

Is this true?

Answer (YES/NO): NO